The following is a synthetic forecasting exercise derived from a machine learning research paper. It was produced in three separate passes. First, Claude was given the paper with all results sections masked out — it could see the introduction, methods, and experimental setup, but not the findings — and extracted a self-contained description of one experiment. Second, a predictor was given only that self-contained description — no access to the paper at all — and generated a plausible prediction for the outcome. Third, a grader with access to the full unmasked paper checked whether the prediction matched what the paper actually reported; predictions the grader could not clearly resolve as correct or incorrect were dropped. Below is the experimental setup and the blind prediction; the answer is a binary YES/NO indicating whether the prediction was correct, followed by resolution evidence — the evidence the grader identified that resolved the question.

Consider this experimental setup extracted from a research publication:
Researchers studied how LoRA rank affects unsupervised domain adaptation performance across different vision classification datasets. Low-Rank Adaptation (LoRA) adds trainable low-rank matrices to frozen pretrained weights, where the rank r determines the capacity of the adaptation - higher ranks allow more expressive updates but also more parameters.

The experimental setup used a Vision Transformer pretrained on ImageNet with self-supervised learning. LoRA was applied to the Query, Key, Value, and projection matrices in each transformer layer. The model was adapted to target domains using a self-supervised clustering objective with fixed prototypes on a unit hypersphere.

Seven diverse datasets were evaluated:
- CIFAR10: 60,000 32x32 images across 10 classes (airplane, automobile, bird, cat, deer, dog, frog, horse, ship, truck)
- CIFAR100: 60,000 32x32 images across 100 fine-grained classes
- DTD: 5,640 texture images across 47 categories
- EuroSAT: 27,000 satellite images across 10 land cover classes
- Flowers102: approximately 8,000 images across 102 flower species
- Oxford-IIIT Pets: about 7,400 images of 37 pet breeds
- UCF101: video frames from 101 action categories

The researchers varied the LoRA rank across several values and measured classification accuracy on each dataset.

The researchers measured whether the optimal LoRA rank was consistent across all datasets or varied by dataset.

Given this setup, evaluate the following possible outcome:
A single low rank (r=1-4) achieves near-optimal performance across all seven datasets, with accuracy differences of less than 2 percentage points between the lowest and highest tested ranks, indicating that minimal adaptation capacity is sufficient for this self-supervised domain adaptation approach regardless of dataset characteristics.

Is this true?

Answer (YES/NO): NO